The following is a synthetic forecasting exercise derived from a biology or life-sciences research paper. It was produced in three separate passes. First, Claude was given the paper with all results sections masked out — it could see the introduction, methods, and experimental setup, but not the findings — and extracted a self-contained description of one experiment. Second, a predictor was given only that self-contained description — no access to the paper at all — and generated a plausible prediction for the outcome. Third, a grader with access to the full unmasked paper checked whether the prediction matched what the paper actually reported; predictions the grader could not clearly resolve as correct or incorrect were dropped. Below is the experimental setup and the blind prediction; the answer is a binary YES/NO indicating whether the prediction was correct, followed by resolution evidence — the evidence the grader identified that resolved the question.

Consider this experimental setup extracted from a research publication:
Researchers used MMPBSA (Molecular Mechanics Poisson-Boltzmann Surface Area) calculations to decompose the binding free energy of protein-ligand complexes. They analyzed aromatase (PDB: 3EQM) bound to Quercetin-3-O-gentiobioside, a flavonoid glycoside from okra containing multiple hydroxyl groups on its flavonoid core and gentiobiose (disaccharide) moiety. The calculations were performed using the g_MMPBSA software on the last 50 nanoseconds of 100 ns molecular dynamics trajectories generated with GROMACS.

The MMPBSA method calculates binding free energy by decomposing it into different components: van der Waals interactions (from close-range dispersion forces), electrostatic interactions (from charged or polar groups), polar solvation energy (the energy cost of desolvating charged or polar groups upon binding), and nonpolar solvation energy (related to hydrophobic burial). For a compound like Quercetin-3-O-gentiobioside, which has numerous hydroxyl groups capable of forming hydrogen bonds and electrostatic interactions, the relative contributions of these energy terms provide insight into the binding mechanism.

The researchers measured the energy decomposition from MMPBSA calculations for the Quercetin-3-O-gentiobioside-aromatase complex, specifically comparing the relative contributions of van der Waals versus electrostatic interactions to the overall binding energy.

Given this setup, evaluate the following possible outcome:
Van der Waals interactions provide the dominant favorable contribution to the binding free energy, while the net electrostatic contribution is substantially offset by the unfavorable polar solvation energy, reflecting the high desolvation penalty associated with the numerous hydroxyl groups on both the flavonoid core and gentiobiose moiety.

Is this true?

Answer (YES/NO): YES